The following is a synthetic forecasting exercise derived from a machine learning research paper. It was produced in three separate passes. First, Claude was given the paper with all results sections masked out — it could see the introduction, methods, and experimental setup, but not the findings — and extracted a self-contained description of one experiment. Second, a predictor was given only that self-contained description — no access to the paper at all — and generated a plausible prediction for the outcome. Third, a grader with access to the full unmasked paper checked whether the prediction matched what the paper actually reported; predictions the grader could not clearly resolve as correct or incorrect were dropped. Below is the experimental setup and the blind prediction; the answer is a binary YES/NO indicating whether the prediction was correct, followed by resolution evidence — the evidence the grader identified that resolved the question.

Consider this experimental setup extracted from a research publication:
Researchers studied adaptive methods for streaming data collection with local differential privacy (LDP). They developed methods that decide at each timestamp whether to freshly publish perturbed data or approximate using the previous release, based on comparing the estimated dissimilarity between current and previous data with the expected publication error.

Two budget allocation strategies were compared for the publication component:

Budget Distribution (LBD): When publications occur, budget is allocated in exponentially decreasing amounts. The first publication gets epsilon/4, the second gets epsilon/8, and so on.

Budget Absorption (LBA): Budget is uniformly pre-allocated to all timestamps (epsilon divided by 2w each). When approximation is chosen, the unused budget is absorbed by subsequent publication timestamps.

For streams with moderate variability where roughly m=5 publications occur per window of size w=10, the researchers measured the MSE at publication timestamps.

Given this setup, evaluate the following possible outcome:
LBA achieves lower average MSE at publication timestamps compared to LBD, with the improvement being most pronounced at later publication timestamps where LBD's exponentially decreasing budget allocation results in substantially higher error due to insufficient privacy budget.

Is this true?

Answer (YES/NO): YES